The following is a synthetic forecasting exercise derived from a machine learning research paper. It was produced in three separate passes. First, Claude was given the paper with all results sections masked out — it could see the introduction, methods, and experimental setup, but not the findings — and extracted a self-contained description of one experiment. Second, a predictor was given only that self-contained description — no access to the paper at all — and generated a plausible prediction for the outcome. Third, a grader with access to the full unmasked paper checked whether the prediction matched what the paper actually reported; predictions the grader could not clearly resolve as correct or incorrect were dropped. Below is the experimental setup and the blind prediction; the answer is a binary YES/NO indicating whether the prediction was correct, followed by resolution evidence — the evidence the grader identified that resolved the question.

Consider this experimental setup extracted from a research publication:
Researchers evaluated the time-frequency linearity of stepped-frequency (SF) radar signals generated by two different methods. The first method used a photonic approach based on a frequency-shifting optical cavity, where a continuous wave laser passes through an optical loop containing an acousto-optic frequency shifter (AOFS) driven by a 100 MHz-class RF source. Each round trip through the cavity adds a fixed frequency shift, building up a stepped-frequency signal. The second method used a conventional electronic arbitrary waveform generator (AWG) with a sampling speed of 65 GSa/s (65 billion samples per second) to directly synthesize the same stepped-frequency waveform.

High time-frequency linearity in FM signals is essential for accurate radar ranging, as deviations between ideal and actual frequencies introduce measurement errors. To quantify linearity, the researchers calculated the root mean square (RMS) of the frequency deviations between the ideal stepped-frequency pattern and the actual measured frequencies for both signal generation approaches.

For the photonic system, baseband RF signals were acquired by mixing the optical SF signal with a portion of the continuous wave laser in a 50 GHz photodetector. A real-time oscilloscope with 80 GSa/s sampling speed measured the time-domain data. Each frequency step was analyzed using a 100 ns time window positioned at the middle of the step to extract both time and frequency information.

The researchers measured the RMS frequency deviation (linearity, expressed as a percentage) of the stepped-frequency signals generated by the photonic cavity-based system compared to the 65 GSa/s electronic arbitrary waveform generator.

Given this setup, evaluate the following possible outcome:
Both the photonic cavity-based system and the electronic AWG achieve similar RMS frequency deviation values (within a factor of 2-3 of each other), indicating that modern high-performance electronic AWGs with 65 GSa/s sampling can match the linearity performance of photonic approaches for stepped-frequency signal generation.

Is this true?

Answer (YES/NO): YES